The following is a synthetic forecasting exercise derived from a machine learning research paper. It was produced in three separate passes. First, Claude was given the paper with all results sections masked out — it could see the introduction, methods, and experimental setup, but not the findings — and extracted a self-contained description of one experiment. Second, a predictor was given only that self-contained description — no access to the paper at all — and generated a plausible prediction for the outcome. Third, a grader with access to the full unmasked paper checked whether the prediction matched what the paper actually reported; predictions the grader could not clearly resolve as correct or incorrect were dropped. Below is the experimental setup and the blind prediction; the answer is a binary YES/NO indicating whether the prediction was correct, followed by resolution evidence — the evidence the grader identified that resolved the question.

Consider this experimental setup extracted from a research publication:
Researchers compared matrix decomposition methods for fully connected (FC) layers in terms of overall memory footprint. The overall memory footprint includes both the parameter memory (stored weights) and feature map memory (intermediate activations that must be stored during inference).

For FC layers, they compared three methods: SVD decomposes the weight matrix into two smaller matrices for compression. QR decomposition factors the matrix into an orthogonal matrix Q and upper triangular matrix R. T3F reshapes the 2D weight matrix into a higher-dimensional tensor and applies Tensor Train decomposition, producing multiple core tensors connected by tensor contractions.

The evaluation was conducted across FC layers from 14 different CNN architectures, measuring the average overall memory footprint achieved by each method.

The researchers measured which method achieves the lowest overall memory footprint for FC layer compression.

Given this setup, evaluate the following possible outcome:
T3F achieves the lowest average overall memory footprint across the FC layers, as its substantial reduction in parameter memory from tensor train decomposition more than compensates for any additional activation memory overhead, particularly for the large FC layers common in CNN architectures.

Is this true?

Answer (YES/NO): NO